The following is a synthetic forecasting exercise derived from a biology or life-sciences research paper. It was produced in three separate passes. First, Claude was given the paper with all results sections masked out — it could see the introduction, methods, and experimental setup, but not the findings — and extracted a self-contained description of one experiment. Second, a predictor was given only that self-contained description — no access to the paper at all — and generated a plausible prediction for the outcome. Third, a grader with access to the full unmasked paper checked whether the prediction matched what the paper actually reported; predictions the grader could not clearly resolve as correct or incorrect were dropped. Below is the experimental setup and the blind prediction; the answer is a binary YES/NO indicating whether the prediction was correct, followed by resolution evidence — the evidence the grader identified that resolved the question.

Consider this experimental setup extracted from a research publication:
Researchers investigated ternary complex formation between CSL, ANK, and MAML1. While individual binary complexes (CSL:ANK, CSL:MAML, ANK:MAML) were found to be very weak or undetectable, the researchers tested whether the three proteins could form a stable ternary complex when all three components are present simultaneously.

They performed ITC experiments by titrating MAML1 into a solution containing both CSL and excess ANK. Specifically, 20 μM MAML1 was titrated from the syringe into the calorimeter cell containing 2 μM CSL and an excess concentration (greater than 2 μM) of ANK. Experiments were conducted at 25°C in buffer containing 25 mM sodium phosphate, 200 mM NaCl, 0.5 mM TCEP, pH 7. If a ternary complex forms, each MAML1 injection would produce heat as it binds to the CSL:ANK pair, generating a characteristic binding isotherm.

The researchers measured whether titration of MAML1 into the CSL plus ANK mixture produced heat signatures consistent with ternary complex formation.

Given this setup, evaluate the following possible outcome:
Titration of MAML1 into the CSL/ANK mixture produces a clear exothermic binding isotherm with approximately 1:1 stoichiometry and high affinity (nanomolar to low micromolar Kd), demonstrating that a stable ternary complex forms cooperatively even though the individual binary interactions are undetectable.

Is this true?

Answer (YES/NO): YES